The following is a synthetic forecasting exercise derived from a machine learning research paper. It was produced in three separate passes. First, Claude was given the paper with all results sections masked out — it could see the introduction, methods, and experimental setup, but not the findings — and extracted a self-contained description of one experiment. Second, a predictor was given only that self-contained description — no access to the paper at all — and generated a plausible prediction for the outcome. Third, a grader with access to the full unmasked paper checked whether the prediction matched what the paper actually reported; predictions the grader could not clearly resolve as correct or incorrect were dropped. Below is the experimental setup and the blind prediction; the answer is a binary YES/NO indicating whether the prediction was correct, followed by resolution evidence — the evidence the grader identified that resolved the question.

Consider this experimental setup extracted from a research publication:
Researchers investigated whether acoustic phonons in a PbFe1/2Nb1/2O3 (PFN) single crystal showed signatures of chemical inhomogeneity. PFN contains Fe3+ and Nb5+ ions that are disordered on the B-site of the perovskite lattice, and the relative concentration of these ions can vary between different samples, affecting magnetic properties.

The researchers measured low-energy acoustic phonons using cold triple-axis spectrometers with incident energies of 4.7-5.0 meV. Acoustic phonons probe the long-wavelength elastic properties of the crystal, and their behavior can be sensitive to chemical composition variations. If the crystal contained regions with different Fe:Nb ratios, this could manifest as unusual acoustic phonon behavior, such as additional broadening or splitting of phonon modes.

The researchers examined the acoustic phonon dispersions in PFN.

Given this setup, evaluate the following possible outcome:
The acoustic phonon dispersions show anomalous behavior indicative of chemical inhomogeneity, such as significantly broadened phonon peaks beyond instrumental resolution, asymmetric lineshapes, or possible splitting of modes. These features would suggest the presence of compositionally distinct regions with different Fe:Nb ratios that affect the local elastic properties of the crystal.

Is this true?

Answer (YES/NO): YES